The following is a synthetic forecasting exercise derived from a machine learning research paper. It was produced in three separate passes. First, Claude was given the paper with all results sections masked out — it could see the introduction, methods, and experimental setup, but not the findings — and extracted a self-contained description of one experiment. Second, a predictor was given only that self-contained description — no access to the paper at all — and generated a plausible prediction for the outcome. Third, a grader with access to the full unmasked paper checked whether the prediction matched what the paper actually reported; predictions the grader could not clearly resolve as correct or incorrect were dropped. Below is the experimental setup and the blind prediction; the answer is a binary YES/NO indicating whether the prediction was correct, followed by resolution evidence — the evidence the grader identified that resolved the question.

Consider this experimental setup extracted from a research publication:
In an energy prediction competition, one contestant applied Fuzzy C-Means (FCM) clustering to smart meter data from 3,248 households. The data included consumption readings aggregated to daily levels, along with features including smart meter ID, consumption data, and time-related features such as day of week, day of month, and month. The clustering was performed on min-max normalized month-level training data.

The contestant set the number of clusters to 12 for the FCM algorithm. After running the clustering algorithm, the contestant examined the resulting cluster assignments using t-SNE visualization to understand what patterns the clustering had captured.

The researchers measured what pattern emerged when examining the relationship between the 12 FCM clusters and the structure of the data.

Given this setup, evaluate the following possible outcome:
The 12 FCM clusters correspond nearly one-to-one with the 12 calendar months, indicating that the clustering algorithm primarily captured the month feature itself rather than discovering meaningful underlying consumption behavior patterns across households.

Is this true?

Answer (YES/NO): YES